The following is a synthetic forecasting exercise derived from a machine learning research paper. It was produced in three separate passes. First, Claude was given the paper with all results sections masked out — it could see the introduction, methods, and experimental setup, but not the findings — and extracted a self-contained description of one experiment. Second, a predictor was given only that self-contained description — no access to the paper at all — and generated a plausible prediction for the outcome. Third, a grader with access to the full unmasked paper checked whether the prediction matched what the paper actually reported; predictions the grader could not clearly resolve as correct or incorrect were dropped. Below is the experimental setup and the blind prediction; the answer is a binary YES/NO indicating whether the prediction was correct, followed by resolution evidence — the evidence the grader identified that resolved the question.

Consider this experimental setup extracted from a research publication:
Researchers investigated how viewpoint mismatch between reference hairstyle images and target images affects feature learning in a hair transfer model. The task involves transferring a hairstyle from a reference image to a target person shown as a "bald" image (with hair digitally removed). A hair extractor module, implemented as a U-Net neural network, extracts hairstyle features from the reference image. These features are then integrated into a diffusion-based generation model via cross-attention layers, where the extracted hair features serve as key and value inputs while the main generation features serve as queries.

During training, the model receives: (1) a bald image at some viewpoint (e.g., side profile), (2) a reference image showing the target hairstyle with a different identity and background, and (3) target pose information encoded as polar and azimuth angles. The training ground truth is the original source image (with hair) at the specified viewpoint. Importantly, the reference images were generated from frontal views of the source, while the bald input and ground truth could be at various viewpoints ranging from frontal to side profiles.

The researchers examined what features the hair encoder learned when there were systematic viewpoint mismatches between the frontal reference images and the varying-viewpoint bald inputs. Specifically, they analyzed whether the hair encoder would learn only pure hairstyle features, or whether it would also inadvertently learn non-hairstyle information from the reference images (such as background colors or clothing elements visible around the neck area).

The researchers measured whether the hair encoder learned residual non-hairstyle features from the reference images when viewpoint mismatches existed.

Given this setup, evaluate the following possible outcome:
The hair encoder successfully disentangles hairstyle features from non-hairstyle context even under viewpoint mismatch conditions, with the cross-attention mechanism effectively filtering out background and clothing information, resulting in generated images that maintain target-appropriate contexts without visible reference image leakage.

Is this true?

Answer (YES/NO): NO